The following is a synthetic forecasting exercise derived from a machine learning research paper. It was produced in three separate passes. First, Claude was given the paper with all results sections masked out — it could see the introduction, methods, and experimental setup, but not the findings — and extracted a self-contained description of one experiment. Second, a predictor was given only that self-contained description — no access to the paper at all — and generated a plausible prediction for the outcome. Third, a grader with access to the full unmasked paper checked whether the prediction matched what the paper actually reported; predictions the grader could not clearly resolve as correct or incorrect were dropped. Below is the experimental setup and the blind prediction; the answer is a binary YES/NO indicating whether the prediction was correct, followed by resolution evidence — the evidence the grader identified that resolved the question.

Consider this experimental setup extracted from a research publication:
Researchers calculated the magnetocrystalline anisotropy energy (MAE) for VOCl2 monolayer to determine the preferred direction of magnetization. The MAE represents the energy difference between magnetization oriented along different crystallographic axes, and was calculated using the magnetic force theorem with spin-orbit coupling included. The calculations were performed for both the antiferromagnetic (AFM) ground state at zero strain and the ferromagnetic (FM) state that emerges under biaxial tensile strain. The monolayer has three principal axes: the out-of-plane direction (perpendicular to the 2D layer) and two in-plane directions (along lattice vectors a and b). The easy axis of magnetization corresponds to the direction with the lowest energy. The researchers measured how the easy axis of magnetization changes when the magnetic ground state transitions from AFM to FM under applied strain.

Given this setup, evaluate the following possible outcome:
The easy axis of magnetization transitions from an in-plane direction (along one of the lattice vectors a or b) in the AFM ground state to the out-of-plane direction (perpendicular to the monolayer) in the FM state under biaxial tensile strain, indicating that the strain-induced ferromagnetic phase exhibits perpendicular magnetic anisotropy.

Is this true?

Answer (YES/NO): NO